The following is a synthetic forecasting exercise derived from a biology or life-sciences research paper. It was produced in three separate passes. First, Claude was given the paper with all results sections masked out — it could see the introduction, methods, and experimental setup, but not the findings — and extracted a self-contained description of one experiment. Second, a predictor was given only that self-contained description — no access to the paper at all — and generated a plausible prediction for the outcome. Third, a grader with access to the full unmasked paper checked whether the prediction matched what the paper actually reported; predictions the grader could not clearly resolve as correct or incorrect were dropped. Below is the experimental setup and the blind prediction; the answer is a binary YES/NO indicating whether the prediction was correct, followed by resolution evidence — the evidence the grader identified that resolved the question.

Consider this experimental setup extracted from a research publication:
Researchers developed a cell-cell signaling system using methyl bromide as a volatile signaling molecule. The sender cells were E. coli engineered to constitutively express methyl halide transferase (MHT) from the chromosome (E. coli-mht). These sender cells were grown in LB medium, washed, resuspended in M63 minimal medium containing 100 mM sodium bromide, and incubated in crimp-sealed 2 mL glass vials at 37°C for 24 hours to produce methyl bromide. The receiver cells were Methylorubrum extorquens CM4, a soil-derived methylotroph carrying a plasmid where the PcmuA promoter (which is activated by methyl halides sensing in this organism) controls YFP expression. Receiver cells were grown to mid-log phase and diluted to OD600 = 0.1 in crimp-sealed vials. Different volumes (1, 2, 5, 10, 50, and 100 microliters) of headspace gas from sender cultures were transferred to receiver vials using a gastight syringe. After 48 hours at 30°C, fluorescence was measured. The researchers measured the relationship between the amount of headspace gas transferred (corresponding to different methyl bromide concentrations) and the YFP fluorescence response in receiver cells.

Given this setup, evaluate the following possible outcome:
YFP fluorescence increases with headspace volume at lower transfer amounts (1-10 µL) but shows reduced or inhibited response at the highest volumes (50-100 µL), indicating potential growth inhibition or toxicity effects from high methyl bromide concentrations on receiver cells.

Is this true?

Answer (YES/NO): NO